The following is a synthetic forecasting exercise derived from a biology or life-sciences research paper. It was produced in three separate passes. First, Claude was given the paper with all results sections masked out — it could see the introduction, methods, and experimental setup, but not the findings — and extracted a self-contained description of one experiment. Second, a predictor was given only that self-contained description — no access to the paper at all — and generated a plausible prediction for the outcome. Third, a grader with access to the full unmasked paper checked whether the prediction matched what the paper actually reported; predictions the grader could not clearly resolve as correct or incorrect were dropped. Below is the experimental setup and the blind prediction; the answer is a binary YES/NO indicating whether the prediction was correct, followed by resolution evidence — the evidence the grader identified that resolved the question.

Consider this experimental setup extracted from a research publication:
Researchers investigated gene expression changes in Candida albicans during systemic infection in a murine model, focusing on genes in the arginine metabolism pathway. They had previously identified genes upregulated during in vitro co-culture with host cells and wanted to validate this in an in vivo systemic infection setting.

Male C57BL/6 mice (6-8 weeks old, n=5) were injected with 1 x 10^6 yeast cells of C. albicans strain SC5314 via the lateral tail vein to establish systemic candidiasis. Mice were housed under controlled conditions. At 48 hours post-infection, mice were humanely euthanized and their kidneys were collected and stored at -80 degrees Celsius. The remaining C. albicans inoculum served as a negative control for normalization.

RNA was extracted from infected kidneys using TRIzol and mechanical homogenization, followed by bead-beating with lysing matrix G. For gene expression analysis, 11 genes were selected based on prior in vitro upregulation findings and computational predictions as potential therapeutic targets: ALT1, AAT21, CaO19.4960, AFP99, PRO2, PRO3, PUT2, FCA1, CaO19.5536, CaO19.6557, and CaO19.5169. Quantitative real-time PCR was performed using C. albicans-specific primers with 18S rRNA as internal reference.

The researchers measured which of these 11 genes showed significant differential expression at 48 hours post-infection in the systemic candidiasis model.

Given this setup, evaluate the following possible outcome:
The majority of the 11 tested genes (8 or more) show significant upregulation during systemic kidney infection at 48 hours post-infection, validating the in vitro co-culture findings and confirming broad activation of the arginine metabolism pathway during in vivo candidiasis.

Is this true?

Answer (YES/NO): NO